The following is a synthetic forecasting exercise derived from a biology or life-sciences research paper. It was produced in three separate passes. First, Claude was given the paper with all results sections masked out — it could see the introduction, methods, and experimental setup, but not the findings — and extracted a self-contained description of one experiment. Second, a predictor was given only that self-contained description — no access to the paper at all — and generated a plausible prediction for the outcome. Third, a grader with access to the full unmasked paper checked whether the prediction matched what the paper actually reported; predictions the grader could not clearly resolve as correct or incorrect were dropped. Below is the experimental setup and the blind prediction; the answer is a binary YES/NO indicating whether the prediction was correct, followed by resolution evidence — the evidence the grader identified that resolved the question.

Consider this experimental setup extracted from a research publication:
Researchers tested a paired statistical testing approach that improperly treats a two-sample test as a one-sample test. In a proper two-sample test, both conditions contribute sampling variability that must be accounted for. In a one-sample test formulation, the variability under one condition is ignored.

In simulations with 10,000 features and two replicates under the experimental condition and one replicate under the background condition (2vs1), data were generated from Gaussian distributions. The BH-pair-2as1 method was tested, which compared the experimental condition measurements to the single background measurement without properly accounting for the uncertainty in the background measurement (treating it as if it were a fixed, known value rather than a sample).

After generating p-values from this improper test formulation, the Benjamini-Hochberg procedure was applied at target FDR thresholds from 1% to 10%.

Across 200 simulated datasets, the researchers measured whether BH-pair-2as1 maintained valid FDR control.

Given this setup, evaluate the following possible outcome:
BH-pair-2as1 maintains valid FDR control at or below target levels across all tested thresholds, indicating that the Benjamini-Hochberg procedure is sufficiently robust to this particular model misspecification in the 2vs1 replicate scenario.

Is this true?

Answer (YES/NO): NO